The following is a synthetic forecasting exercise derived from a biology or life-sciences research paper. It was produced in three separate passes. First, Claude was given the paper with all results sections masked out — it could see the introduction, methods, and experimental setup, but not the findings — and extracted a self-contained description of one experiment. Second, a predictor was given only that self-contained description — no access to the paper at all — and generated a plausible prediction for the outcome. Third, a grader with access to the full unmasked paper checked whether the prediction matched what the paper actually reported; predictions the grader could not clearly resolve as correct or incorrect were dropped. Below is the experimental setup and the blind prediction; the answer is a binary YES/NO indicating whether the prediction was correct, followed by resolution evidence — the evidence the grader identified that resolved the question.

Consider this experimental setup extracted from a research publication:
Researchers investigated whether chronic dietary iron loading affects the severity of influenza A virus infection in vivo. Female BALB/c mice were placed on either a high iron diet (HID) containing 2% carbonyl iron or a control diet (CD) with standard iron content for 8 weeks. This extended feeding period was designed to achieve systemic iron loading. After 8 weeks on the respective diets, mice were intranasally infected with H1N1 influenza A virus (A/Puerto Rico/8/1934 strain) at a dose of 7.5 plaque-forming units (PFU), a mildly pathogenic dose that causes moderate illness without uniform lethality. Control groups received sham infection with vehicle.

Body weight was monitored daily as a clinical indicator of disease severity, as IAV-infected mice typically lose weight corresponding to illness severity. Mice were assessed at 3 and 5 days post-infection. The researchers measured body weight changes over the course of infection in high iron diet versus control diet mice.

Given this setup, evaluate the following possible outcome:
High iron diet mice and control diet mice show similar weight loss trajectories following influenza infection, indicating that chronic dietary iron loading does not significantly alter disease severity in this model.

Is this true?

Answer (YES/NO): NO